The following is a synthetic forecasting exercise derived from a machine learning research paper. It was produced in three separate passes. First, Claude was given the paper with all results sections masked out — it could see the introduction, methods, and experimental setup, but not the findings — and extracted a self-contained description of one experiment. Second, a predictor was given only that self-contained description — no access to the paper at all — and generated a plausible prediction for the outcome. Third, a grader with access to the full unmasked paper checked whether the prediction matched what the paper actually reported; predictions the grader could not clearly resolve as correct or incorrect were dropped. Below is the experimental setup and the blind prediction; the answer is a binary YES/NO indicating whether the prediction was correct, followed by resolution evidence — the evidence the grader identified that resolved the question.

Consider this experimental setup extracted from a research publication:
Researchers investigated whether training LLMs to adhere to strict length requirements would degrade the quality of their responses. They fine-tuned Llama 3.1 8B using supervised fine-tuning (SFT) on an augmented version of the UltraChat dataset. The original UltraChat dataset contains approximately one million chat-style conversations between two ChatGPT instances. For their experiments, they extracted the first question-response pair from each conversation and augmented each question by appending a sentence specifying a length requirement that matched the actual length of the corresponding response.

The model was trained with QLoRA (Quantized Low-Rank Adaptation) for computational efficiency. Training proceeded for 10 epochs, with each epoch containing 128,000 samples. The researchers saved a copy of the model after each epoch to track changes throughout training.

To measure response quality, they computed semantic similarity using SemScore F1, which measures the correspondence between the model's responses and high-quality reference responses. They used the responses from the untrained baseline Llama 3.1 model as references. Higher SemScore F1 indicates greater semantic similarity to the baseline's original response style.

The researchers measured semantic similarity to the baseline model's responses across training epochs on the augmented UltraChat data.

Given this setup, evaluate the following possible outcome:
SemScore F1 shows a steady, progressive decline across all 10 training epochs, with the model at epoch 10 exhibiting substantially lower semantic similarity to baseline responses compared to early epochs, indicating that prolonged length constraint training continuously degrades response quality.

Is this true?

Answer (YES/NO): NO